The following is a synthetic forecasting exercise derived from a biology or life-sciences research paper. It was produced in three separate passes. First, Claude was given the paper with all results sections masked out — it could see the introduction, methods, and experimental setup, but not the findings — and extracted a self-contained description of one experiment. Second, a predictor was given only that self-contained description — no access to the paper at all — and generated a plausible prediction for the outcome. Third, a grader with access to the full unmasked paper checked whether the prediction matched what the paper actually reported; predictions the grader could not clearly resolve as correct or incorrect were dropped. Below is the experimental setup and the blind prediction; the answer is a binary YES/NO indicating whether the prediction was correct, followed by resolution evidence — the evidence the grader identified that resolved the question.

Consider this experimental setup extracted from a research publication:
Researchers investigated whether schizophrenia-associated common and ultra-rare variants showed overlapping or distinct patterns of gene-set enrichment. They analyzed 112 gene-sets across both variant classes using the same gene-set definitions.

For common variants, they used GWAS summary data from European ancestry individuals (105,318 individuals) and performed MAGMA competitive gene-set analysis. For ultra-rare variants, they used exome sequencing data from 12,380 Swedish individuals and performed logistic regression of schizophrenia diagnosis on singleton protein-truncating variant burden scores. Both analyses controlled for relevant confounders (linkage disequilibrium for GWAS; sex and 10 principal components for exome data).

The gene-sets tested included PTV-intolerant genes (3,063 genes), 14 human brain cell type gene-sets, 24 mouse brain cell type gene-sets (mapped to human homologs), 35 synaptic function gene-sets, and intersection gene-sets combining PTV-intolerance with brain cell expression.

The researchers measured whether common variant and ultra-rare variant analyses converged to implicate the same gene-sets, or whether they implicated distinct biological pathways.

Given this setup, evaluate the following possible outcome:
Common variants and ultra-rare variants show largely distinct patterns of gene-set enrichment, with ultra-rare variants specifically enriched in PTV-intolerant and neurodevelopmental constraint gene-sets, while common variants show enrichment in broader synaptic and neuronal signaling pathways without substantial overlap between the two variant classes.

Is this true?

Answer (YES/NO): NO